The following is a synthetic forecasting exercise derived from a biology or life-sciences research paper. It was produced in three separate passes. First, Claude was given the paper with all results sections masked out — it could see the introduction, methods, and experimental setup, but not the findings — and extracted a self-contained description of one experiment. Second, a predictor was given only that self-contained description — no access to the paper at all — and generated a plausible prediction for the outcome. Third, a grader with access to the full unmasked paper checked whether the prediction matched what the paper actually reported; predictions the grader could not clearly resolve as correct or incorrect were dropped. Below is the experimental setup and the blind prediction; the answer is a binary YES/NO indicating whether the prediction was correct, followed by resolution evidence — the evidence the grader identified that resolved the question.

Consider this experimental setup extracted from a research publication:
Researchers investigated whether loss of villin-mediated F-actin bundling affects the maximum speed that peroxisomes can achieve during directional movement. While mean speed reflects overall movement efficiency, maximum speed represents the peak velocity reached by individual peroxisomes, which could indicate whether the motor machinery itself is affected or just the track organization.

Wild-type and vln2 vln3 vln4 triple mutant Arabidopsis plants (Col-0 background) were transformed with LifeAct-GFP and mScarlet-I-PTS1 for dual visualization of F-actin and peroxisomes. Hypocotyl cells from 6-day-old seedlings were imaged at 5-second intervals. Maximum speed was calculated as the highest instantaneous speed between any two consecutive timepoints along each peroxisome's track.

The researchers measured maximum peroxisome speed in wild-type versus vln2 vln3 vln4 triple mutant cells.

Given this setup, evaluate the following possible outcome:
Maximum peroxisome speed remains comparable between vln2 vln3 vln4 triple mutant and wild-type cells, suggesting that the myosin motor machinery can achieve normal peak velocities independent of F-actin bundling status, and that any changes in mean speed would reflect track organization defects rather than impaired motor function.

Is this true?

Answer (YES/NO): NO